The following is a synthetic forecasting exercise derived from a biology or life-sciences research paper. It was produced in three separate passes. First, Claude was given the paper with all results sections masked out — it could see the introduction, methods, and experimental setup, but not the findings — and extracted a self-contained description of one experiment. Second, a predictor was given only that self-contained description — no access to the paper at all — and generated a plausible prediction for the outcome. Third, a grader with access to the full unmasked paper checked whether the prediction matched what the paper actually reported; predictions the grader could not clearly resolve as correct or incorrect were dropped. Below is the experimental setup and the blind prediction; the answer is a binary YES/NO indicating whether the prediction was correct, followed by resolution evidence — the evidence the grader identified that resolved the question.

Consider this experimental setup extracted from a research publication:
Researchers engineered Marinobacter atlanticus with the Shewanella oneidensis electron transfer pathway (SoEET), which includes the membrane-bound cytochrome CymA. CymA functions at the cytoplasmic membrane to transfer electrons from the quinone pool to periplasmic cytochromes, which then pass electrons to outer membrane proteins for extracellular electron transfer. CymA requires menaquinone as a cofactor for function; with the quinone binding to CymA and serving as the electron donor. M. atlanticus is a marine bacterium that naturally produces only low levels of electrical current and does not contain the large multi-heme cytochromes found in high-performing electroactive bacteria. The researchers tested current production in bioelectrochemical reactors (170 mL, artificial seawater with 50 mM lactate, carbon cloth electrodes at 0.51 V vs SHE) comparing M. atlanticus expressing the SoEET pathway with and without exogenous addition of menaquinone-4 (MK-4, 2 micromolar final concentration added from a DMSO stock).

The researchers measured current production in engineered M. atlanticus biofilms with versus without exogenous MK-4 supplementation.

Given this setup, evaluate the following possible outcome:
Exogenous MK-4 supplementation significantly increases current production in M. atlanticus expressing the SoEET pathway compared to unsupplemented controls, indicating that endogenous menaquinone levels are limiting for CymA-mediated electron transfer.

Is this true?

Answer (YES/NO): YES